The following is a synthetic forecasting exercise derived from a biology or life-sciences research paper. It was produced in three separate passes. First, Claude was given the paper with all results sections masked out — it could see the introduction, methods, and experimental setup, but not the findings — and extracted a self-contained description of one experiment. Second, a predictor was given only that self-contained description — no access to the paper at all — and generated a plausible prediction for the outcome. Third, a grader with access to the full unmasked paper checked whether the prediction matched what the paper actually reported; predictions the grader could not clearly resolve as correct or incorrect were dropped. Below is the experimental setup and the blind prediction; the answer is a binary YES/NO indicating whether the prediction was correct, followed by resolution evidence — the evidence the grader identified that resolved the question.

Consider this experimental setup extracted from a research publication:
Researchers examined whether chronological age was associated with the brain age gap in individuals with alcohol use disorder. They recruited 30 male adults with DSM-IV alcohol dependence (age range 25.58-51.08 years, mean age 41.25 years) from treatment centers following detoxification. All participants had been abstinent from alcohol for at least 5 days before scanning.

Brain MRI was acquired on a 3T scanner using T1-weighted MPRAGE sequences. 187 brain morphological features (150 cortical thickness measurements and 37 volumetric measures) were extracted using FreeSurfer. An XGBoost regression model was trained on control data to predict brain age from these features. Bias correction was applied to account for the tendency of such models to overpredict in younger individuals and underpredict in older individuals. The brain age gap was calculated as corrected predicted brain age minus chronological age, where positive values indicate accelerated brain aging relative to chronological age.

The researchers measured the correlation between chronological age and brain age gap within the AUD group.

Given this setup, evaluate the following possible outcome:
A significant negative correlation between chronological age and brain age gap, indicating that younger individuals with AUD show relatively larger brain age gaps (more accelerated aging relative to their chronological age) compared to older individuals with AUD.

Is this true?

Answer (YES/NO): NO